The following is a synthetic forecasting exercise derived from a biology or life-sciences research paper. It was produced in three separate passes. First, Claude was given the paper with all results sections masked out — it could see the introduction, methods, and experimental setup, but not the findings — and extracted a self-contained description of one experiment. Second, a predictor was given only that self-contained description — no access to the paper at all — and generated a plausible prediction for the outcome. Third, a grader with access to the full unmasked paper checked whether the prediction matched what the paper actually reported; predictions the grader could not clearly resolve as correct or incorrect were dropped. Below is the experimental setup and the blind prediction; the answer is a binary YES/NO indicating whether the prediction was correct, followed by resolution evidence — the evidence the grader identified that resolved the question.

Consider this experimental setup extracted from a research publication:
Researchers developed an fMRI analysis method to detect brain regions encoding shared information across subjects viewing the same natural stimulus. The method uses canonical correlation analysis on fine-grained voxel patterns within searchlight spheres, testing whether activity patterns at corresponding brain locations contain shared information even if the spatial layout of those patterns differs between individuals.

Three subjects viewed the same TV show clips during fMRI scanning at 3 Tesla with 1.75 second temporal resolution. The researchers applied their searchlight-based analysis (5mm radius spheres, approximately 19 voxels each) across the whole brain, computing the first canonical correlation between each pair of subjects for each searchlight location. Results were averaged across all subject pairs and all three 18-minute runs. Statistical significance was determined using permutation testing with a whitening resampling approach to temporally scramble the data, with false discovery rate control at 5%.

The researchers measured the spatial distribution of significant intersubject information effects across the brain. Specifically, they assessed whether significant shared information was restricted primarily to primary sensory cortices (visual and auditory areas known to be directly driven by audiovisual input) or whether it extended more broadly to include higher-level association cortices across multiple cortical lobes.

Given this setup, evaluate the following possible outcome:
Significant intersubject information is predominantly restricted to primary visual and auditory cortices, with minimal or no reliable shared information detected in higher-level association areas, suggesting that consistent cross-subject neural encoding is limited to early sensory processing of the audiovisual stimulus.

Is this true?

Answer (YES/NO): NO